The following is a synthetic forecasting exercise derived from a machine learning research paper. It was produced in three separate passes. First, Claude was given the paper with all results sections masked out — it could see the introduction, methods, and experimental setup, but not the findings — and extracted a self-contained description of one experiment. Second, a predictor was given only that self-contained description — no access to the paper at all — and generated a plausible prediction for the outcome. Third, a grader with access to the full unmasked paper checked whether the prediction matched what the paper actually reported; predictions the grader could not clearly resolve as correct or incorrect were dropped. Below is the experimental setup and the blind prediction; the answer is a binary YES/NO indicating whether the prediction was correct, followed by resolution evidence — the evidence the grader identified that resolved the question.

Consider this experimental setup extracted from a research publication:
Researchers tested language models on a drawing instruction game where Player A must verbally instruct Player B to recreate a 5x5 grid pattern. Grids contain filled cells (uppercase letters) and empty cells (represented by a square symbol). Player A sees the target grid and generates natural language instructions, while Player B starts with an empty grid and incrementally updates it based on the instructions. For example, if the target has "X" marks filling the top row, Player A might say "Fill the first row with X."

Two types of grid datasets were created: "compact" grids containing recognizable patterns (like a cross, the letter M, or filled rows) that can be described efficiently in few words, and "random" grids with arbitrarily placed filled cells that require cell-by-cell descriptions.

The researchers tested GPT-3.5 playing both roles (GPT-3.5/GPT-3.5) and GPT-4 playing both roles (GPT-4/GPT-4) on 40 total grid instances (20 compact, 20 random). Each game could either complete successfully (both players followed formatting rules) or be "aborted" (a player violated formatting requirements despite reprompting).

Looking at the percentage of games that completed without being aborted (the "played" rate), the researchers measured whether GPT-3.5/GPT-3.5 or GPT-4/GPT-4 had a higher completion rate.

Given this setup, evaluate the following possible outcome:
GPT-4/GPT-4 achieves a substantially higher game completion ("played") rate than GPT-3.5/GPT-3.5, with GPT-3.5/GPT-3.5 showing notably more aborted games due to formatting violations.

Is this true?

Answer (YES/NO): NO